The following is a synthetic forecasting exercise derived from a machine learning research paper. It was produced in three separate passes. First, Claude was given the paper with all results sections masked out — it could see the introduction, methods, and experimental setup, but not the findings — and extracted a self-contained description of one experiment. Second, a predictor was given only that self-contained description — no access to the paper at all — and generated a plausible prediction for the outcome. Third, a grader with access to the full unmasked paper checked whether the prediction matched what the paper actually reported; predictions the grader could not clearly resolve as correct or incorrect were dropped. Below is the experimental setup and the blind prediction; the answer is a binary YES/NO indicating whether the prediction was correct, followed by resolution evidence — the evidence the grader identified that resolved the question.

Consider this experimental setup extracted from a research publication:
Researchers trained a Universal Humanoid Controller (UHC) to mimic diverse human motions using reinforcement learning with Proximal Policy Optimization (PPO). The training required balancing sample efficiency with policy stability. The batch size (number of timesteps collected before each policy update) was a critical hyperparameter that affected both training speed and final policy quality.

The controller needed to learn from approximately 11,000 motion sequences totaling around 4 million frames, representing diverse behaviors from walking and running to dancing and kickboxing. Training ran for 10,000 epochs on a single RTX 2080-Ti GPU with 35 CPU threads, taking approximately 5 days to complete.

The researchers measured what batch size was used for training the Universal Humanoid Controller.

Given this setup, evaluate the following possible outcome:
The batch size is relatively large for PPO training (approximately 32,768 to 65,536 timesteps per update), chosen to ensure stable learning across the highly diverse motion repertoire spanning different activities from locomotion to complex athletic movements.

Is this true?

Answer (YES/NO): YES